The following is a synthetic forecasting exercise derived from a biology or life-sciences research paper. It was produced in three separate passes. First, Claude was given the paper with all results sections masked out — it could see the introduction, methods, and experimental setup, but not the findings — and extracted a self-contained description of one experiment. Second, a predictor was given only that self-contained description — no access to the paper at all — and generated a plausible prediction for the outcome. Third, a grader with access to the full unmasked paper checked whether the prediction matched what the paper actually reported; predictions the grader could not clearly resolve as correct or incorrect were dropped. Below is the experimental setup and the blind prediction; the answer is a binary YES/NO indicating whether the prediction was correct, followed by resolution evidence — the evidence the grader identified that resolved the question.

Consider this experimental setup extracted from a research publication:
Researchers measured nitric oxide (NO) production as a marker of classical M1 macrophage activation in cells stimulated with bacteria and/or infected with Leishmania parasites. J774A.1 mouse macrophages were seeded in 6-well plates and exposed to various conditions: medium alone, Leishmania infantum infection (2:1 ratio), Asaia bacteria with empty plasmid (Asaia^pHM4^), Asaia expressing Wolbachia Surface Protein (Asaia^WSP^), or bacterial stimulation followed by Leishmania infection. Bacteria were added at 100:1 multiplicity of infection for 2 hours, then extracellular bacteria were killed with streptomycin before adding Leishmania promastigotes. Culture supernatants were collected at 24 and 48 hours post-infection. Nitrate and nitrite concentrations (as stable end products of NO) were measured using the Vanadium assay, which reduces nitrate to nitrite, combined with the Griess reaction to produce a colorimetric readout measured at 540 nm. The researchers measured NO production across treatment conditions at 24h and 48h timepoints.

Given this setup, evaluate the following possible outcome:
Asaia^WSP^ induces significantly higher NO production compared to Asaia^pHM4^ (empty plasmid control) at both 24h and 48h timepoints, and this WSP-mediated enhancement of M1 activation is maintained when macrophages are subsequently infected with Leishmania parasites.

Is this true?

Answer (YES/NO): NO